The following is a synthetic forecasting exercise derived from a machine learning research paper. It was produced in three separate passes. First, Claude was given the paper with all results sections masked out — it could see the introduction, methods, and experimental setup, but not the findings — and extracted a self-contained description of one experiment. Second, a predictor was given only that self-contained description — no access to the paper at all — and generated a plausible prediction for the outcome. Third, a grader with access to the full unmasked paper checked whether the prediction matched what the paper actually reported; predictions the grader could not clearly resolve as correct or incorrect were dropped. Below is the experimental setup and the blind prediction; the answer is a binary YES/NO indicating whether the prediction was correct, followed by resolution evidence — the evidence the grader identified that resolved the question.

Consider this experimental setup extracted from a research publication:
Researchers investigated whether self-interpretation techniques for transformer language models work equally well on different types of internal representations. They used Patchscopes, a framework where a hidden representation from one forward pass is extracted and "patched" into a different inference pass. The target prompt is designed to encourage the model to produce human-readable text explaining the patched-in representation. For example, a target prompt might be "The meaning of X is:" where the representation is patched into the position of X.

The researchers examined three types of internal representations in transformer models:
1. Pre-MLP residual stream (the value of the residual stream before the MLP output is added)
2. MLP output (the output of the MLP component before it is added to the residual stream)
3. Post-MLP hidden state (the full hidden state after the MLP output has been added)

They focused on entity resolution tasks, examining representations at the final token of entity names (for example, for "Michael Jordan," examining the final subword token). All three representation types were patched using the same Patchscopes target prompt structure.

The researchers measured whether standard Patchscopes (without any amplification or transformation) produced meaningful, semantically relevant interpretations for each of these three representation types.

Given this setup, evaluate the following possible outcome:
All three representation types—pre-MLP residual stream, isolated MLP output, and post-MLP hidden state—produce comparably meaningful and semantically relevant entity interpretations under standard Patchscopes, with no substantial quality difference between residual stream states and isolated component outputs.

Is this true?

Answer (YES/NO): NO